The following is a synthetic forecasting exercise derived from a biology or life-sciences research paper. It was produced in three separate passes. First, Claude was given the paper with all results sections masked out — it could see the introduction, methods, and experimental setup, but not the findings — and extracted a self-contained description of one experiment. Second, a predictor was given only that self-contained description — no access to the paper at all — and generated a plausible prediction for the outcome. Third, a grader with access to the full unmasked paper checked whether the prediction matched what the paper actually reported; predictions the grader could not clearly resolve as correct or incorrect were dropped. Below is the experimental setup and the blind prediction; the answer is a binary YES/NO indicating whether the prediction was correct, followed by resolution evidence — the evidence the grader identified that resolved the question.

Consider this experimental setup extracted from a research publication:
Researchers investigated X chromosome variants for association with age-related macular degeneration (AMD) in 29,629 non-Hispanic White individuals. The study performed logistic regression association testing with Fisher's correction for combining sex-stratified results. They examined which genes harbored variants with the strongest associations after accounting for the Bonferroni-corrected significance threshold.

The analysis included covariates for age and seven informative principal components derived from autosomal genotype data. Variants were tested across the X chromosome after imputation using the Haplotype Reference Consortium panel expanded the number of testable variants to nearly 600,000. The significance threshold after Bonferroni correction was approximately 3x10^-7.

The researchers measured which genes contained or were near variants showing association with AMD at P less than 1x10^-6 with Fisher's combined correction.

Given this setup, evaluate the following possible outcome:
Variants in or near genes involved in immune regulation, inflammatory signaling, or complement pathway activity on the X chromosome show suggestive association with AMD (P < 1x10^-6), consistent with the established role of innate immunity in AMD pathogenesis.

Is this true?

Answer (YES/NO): NO